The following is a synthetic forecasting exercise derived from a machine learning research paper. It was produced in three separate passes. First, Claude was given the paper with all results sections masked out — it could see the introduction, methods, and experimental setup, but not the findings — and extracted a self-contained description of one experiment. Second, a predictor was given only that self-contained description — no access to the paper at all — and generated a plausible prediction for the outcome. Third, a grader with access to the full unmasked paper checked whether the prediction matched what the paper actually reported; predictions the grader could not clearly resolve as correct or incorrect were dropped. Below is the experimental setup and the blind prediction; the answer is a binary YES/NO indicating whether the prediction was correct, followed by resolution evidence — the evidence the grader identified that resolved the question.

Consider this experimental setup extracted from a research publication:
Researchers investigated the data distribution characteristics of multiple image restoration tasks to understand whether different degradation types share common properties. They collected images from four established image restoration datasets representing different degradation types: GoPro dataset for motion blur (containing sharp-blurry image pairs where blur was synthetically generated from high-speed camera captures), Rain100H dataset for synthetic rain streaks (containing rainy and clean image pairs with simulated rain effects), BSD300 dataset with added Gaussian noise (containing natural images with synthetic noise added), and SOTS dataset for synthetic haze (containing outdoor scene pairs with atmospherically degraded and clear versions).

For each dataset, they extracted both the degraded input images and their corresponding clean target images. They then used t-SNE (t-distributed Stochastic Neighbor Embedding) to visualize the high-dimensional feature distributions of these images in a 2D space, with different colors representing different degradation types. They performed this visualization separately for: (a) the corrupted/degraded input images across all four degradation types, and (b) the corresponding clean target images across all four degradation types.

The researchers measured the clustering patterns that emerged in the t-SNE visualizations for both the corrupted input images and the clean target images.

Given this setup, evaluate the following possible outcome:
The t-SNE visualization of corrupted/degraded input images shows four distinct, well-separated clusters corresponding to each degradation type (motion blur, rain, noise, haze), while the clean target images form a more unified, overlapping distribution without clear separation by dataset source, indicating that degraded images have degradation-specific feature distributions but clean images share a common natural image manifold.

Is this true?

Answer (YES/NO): YES